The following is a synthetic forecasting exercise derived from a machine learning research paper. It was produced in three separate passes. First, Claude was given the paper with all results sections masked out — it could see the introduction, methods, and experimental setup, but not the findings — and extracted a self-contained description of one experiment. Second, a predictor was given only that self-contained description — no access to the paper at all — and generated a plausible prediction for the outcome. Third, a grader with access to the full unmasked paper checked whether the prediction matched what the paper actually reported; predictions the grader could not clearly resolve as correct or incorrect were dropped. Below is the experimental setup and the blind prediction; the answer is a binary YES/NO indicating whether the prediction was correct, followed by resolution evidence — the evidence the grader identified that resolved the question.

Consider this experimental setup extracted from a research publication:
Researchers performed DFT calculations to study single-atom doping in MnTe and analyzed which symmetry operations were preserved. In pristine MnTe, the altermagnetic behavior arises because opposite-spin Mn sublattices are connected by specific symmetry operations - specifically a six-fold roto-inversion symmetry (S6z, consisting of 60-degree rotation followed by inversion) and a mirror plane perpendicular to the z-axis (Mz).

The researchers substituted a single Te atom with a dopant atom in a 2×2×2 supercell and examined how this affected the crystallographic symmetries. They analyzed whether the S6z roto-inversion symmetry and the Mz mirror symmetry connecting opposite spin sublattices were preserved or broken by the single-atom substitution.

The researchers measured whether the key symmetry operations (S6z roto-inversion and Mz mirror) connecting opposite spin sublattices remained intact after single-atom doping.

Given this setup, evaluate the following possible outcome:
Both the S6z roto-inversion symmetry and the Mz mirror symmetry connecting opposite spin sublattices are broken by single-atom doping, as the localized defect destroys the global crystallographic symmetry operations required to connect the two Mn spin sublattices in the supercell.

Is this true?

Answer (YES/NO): NO